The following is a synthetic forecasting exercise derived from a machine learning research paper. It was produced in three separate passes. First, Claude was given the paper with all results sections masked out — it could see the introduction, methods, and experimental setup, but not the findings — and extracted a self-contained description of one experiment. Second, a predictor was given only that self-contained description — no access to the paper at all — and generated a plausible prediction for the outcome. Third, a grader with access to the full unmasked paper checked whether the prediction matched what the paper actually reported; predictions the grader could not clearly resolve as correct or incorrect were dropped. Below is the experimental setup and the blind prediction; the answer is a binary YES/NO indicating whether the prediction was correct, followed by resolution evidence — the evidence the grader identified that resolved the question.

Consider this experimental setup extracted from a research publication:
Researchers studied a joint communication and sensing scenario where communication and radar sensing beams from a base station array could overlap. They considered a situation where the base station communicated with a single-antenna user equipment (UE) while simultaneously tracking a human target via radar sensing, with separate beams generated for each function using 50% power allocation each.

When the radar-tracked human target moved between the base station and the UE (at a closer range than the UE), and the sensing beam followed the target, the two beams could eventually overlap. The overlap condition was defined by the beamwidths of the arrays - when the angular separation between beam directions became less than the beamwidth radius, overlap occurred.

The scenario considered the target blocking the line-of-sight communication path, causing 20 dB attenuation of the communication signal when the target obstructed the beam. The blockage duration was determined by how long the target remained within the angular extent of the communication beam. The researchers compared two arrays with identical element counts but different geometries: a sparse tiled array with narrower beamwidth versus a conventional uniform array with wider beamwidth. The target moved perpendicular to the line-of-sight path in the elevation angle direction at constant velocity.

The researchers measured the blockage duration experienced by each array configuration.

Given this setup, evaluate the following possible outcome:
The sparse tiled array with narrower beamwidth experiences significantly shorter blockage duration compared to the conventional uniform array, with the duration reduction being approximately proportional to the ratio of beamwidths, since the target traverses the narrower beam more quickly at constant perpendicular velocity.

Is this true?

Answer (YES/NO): YES